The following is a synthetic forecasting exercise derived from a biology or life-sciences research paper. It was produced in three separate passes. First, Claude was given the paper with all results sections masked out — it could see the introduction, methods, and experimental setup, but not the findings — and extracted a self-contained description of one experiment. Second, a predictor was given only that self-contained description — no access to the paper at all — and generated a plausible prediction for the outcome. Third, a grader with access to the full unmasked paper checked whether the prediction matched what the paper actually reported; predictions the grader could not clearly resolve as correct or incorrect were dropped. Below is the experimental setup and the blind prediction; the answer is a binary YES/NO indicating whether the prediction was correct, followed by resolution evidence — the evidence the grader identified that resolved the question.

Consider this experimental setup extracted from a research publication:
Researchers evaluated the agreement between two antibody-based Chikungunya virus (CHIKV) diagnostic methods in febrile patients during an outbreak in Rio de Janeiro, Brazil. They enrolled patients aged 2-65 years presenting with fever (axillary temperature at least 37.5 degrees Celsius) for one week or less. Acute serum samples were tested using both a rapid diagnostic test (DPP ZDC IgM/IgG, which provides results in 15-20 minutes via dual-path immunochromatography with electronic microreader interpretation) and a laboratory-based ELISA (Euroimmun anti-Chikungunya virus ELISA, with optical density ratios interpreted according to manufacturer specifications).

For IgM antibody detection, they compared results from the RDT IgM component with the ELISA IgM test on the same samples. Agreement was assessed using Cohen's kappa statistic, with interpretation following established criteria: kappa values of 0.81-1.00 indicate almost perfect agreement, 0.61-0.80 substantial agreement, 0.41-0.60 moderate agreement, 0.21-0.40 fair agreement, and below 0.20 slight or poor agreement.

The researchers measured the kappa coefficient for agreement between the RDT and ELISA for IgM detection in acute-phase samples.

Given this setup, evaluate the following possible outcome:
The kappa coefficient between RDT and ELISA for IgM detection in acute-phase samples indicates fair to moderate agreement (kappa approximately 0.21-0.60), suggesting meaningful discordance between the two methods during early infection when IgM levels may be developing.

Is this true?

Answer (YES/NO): NO